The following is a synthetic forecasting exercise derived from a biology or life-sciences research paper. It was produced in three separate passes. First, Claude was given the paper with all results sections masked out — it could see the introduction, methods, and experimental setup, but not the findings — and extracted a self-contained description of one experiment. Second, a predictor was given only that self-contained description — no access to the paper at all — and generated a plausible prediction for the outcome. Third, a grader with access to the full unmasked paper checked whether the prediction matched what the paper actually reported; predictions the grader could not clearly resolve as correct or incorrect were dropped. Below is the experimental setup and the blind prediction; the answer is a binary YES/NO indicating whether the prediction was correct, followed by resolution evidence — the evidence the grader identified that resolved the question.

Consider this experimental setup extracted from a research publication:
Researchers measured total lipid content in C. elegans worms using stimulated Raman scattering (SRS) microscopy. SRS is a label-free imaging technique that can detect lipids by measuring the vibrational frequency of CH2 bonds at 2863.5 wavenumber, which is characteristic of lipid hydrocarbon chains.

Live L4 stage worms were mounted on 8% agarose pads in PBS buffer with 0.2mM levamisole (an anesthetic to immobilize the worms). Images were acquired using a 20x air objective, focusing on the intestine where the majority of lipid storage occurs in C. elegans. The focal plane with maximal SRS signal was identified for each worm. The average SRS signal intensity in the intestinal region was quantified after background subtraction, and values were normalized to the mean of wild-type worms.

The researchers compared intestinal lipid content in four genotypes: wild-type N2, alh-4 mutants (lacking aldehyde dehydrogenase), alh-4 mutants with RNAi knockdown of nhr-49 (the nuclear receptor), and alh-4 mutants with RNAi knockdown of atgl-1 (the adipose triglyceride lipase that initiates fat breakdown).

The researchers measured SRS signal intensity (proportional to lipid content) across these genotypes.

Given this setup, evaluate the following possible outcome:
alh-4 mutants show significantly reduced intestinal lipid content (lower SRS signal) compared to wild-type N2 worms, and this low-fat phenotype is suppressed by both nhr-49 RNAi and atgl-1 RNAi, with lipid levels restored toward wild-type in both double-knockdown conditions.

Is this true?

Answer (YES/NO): YES